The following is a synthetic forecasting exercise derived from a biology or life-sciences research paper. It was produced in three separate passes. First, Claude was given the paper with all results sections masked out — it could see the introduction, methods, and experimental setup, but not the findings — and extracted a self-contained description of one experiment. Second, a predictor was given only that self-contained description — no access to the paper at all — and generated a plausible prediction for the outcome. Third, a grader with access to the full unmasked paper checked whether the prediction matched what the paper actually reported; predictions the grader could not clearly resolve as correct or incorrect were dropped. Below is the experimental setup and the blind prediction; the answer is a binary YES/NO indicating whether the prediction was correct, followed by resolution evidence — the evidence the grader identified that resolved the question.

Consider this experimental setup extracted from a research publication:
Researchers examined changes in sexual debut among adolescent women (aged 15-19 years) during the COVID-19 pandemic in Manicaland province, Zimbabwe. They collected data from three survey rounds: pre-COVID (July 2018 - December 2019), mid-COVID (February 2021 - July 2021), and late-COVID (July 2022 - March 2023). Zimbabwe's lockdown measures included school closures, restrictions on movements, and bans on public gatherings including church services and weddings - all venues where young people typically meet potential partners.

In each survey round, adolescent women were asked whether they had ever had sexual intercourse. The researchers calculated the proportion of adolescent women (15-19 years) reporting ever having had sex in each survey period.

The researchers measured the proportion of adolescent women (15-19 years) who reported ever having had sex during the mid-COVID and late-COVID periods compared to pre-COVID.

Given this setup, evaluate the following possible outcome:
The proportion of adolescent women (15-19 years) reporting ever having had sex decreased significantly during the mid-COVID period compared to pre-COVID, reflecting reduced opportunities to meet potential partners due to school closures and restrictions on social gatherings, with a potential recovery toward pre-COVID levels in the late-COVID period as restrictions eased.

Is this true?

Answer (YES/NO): YES